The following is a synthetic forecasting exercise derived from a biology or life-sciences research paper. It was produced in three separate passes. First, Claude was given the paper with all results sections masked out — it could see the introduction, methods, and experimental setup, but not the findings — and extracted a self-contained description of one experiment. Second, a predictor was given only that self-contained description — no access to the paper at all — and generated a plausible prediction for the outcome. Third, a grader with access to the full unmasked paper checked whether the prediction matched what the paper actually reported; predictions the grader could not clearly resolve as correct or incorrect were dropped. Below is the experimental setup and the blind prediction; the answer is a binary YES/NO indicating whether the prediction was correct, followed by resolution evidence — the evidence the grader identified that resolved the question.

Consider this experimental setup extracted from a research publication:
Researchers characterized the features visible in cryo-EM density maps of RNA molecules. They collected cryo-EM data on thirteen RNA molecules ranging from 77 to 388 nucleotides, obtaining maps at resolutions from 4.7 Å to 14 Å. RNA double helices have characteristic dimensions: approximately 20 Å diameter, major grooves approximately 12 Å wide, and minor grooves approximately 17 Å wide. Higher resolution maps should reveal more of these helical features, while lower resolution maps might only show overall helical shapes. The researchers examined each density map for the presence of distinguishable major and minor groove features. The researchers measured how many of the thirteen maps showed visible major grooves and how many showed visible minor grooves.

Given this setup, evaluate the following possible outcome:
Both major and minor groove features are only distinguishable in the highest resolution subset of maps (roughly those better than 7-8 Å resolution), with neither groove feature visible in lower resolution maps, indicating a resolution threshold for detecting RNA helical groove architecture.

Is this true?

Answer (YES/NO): NO